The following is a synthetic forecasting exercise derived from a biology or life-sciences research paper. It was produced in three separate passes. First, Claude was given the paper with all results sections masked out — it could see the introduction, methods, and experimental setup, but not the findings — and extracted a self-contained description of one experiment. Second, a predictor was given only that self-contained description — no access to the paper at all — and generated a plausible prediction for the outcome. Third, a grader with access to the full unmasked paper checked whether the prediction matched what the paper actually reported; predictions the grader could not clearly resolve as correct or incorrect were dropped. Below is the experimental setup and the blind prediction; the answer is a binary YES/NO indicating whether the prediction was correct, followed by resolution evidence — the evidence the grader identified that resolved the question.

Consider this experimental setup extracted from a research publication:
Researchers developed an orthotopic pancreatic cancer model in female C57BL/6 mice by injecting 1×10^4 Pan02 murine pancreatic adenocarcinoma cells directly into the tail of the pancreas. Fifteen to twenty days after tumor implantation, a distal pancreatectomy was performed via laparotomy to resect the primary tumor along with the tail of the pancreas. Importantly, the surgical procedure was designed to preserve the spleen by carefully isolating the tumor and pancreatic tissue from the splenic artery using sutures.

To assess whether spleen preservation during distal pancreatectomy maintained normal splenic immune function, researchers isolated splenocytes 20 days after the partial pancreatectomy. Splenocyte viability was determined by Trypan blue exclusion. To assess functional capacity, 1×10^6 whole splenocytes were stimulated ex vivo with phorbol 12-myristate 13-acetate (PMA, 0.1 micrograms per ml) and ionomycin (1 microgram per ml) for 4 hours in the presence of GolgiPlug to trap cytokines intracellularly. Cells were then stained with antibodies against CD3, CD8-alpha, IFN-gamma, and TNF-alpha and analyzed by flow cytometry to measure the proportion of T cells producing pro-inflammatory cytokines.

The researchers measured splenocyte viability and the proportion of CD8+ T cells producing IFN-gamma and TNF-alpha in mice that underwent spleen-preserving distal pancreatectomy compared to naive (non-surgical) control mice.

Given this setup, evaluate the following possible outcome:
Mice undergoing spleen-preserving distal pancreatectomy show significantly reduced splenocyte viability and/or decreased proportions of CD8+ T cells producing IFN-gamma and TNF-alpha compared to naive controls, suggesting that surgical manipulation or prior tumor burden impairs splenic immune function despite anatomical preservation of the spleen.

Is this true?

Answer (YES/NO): NO